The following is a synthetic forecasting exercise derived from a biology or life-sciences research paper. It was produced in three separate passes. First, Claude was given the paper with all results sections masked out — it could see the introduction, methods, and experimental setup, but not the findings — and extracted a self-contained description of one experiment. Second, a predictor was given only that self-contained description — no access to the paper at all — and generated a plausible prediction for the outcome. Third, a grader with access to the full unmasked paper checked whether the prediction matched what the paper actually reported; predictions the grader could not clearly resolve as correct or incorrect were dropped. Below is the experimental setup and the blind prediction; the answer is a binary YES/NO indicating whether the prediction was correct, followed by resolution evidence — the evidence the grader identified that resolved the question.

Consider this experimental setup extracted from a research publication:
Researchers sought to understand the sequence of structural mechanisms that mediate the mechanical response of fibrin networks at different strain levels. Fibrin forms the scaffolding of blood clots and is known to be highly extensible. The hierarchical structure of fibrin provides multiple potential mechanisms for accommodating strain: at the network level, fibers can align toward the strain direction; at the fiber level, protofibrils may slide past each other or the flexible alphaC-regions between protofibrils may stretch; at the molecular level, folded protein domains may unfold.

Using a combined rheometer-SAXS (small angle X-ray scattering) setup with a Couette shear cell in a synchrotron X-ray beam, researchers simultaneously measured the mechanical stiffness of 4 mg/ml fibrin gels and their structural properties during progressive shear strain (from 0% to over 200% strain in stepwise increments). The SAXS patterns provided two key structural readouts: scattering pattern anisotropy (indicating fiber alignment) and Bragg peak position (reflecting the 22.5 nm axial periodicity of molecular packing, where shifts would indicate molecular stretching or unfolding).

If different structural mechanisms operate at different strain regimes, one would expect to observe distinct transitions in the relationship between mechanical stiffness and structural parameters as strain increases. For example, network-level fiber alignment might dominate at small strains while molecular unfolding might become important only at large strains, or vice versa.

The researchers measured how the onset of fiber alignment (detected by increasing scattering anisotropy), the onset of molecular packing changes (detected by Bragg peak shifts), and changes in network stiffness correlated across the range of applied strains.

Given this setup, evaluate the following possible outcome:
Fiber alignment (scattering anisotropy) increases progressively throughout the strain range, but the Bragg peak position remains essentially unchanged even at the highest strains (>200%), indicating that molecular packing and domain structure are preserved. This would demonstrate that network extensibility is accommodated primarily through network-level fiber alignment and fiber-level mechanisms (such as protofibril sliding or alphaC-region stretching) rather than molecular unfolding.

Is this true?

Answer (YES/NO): NO